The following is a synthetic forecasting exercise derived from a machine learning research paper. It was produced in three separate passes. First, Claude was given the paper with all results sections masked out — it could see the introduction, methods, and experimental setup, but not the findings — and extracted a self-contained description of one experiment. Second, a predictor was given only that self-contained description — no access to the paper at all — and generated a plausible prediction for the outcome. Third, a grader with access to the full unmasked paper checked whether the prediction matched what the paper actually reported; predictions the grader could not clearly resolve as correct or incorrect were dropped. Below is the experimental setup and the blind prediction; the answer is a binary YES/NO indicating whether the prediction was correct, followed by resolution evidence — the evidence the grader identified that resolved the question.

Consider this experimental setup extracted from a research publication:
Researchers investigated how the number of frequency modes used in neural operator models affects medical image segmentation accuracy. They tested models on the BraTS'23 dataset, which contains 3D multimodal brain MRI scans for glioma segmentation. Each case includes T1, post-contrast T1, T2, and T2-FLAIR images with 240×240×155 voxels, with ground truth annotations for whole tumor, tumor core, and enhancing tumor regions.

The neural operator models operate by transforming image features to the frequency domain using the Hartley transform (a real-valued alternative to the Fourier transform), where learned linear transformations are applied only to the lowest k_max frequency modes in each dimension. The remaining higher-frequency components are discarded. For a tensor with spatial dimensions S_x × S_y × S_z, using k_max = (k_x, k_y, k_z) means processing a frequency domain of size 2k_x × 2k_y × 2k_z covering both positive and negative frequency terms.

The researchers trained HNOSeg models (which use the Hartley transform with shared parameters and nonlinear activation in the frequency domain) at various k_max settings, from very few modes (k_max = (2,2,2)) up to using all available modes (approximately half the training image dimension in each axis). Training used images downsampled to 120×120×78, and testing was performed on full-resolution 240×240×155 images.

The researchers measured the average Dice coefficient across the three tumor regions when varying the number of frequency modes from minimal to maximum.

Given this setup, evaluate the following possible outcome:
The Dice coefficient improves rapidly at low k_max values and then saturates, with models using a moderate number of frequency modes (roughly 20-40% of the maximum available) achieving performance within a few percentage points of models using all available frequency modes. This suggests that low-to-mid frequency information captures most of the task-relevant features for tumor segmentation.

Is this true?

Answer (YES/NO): NO